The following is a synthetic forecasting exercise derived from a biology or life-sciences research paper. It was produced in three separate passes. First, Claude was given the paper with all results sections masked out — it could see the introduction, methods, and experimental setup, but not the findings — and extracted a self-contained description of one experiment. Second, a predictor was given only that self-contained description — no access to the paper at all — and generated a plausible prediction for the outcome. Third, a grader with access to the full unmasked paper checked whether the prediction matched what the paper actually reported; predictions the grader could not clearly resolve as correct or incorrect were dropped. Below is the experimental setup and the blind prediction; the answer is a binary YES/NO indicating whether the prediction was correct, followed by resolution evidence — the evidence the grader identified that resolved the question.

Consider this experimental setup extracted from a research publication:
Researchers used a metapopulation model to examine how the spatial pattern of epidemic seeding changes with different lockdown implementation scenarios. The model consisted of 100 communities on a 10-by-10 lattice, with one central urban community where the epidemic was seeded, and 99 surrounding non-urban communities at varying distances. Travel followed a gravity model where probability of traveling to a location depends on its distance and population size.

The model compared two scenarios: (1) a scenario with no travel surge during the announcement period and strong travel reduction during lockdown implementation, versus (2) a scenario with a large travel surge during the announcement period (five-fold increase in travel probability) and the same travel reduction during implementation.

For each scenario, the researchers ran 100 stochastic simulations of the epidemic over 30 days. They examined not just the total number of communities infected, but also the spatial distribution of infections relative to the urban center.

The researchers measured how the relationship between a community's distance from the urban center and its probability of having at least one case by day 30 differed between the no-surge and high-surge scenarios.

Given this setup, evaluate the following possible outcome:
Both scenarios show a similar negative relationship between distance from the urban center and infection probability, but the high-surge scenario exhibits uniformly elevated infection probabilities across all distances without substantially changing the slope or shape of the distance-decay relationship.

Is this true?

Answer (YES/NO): NO